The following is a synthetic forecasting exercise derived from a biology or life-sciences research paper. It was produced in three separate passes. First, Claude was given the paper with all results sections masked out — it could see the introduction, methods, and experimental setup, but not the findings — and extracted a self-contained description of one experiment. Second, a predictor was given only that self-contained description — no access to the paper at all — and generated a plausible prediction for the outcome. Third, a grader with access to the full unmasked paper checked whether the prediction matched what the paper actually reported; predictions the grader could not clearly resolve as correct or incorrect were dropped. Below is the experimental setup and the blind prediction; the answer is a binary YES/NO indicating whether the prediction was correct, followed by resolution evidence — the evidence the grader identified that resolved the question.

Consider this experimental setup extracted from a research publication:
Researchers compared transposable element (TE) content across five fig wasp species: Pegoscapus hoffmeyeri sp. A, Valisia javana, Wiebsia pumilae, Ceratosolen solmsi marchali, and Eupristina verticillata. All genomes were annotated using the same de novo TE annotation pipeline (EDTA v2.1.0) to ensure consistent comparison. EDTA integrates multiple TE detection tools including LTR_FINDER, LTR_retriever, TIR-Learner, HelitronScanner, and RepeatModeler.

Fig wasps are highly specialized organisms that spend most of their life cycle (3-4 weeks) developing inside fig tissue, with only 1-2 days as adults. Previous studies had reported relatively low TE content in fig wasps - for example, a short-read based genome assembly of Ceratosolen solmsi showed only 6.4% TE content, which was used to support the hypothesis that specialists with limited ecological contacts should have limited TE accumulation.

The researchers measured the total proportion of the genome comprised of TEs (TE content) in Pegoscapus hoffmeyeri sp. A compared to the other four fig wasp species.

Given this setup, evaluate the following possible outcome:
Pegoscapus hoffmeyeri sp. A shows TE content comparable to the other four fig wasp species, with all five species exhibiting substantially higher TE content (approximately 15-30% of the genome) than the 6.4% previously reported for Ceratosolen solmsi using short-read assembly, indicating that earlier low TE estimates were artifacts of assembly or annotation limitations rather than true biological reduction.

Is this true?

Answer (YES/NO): NO